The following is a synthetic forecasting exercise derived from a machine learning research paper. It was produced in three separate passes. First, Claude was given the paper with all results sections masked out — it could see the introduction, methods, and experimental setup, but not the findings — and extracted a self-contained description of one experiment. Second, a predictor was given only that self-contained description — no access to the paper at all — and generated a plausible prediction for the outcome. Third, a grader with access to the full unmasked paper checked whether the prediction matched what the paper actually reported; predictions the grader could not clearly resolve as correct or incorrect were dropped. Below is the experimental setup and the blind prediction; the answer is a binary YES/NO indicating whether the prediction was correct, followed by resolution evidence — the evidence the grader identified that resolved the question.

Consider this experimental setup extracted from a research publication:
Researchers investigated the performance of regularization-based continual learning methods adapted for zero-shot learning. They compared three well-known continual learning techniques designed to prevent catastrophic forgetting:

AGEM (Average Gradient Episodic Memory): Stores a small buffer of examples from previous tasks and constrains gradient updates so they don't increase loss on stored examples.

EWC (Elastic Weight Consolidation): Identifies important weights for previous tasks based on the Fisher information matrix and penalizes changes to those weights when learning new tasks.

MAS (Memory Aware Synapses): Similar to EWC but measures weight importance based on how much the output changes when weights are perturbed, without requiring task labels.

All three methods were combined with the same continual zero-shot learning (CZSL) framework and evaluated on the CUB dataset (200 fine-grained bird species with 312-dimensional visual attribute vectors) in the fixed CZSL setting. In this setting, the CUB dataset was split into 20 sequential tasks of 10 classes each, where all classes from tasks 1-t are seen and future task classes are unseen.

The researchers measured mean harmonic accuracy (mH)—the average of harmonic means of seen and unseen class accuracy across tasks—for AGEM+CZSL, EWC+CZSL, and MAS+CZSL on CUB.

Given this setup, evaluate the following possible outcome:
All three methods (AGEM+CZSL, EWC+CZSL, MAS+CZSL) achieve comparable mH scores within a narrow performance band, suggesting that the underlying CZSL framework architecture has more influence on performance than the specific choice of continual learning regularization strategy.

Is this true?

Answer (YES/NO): YES